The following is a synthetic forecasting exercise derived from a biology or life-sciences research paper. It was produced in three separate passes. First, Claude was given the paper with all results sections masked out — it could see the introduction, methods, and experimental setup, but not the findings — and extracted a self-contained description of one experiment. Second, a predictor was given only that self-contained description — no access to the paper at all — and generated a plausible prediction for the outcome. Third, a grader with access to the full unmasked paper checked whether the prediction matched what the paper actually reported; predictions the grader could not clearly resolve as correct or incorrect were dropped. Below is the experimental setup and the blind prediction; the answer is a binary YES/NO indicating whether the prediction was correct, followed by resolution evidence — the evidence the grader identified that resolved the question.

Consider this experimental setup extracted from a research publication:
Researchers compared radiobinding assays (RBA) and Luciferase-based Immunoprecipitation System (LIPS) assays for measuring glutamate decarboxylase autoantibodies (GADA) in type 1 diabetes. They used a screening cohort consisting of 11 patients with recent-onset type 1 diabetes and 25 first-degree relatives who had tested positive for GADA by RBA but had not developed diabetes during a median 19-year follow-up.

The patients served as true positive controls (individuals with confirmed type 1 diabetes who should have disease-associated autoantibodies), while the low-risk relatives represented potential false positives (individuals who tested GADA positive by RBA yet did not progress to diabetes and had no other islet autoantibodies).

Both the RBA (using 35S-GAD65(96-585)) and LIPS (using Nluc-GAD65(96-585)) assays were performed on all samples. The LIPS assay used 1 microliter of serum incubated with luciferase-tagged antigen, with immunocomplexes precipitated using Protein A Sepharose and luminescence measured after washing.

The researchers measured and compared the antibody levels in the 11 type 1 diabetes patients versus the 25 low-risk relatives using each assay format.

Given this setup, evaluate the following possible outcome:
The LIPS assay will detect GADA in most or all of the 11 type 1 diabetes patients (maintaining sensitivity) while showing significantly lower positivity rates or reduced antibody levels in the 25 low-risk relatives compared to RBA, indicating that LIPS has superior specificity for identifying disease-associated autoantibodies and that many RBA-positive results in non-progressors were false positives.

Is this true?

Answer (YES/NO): YES